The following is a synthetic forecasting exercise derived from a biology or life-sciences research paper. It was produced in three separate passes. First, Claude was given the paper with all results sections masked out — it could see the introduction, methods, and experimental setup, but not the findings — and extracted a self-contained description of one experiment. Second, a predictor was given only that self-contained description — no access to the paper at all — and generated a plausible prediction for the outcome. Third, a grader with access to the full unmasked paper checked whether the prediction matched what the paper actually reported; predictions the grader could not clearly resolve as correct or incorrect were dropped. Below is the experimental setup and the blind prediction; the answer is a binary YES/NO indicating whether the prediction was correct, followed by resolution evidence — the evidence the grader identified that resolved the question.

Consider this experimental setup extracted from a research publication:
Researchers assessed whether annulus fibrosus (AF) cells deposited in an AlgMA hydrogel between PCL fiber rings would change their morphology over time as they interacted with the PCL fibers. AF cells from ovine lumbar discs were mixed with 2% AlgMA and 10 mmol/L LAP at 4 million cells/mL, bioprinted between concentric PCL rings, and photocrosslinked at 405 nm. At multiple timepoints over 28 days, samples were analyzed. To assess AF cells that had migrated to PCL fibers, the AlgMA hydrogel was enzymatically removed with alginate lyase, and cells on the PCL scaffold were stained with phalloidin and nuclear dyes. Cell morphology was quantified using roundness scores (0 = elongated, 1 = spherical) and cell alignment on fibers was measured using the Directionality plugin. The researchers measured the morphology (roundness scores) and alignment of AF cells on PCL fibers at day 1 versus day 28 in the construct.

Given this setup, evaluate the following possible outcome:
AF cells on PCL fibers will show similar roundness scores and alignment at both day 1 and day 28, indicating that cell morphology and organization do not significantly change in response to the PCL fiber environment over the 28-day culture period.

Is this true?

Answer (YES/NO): NO